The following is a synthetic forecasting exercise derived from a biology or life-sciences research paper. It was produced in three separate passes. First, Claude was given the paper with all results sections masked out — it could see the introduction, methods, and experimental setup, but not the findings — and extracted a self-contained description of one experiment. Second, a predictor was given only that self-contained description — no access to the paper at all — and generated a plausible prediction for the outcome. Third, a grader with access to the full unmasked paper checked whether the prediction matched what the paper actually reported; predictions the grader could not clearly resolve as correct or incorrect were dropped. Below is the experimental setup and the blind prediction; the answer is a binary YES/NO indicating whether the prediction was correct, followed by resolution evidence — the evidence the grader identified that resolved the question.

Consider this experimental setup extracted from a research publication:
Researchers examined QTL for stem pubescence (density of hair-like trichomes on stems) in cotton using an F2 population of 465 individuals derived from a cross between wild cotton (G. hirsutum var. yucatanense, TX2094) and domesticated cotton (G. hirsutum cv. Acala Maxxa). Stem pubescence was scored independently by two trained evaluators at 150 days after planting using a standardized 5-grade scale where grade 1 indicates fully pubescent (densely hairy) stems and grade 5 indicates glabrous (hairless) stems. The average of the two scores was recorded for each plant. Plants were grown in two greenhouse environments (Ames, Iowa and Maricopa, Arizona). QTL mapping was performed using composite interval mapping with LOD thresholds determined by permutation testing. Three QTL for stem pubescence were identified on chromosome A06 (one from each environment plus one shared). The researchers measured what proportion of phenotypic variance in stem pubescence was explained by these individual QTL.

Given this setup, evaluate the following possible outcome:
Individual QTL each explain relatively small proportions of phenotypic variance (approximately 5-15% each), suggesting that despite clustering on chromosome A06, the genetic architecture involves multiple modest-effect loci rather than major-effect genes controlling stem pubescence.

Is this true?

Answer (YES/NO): NO